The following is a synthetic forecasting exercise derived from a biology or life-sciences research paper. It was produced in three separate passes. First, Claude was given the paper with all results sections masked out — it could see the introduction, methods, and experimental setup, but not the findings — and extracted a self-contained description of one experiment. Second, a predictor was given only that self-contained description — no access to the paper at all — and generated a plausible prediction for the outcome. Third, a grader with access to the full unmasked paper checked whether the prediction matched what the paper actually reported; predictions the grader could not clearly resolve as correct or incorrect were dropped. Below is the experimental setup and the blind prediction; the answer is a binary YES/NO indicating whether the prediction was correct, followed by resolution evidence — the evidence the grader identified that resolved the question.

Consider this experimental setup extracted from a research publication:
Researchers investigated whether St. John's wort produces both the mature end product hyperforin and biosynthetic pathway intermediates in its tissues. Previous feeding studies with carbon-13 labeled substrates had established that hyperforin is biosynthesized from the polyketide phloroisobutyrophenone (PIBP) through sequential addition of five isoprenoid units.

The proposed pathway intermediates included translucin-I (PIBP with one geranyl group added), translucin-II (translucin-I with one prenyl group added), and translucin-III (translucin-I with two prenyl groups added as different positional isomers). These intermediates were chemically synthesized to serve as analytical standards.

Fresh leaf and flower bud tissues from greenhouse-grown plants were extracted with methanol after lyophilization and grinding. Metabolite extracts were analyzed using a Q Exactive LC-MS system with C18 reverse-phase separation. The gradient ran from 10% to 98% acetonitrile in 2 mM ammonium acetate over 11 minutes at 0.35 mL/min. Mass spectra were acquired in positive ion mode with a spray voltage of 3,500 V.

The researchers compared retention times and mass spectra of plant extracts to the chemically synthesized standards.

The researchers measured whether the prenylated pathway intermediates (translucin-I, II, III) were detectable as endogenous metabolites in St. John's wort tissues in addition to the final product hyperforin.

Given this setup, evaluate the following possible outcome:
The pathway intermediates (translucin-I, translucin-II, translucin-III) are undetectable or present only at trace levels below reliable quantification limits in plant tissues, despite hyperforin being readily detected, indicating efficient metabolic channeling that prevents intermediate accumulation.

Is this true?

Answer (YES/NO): NO